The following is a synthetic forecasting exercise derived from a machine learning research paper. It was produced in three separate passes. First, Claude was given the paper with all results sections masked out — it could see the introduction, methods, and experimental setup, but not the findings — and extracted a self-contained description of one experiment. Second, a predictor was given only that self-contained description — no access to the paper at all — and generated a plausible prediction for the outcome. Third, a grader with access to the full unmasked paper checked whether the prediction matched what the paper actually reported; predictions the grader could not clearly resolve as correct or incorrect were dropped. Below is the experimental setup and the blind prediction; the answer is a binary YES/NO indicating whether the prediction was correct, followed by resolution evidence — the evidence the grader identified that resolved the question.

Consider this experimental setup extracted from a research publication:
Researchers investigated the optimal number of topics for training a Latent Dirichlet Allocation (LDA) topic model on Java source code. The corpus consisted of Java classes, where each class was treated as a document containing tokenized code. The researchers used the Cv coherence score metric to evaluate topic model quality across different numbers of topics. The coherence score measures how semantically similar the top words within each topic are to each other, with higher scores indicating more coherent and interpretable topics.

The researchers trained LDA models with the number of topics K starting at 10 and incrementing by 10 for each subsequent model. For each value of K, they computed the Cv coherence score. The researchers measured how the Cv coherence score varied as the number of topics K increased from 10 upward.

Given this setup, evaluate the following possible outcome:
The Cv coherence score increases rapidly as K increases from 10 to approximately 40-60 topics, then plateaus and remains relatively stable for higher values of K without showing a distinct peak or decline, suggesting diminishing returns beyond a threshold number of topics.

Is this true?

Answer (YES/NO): NO